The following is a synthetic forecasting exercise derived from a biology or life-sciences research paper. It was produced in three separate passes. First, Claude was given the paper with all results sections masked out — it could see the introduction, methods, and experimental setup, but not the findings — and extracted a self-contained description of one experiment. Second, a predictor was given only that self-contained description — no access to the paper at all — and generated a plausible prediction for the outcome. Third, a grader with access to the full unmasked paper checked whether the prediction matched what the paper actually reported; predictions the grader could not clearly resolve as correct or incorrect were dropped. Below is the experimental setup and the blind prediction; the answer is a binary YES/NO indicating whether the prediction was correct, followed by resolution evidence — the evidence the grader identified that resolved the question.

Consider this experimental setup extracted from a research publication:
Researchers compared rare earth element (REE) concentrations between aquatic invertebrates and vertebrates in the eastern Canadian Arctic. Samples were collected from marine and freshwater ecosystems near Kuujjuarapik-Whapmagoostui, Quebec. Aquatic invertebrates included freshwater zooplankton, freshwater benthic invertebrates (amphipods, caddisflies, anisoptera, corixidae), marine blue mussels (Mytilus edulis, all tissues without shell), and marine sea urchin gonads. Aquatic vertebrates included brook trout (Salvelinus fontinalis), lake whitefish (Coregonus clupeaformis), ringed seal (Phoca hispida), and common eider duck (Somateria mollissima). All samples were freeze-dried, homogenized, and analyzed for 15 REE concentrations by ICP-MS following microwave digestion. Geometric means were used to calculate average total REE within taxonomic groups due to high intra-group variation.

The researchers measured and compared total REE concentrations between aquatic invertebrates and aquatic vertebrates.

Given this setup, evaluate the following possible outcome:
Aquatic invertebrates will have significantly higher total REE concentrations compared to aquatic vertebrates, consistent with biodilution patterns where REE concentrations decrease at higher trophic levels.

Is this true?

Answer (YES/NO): YES